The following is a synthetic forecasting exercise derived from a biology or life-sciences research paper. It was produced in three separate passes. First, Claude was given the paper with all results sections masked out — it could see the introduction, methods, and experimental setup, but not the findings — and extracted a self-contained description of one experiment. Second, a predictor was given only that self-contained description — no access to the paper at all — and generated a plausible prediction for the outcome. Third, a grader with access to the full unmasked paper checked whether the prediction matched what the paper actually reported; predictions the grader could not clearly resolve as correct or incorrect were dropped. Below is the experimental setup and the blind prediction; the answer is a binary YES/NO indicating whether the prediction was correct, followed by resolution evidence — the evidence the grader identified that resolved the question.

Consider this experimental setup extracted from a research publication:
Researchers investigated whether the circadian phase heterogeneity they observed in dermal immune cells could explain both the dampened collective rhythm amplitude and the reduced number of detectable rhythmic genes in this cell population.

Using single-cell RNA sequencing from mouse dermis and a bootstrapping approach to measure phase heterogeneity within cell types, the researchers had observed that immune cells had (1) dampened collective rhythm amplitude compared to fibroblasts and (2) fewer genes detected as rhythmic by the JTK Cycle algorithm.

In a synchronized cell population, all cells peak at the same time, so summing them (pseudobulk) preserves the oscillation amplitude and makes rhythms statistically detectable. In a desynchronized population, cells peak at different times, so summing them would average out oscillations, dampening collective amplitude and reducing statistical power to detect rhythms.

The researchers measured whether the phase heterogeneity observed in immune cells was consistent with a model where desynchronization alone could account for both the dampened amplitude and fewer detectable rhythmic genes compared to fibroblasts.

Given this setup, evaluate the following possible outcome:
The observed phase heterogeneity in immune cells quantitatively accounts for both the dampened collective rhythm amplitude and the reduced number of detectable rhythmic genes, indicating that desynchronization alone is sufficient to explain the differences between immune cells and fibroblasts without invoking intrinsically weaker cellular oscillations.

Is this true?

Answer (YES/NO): NO